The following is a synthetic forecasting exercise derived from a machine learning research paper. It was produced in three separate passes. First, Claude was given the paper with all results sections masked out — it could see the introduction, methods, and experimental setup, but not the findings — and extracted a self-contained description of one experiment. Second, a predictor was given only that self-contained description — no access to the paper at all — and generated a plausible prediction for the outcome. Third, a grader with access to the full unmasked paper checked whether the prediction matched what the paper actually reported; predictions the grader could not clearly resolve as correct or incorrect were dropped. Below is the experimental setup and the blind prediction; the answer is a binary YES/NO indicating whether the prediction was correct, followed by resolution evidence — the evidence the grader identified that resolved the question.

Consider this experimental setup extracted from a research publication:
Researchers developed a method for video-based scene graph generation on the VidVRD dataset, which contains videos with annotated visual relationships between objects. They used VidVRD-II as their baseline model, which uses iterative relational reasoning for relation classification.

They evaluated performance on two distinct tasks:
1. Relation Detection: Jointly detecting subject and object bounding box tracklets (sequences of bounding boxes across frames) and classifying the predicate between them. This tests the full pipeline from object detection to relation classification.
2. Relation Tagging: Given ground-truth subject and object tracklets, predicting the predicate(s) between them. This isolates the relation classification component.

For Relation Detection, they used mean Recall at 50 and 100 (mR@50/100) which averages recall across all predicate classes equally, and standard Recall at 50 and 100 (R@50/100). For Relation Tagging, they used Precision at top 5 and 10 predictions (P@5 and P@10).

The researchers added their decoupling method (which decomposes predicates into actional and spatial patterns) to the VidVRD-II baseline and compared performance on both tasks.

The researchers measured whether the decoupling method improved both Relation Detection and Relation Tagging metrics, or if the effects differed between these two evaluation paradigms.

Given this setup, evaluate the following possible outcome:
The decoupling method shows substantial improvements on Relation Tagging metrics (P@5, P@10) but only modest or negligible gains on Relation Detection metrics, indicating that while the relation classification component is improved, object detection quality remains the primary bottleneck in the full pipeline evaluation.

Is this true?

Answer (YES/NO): NO